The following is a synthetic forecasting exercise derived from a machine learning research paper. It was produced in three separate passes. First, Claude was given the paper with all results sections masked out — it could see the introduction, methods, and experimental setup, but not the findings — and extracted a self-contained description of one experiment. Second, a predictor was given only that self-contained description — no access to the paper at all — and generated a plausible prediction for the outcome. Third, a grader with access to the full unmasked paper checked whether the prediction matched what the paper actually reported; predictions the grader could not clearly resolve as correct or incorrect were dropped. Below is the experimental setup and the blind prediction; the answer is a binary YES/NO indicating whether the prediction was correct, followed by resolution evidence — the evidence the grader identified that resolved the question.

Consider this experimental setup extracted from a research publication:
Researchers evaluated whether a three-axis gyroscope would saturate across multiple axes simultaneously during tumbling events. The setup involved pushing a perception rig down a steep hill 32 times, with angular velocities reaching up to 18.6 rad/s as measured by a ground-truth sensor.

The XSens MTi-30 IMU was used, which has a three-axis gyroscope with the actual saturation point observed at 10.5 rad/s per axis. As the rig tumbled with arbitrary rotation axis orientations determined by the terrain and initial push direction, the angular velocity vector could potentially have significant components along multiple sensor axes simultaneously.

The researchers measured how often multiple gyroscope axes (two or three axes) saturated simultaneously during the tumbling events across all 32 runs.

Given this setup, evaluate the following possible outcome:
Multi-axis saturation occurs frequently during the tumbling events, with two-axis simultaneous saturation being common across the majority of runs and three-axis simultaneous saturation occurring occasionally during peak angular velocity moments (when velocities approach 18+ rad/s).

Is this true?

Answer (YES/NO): NO